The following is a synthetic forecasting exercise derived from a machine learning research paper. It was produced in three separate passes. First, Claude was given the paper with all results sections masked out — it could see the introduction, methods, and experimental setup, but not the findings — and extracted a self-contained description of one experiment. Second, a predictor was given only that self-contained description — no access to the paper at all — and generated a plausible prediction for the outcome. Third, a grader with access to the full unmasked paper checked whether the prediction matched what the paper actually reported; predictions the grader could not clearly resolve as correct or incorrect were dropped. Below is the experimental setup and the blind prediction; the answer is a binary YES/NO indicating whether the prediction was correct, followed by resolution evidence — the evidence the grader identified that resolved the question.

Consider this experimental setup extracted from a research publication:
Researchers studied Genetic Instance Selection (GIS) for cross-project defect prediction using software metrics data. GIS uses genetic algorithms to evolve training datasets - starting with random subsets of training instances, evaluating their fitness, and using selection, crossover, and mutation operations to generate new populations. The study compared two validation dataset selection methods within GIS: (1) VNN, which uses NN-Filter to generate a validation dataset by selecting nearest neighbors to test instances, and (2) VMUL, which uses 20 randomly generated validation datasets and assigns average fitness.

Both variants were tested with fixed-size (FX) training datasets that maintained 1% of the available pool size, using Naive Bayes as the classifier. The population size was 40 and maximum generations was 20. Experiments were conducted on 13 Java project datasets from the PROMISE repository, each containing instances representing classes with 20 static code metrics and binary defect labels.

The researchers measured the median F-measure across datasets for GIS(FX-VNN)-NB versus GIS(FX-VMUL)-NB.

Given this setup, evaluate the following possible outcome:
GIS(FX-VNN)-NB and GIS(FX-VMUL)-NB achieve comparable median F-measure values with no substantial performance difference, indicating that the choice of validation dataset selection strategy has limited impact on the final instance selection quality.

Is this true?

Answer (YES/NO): YES